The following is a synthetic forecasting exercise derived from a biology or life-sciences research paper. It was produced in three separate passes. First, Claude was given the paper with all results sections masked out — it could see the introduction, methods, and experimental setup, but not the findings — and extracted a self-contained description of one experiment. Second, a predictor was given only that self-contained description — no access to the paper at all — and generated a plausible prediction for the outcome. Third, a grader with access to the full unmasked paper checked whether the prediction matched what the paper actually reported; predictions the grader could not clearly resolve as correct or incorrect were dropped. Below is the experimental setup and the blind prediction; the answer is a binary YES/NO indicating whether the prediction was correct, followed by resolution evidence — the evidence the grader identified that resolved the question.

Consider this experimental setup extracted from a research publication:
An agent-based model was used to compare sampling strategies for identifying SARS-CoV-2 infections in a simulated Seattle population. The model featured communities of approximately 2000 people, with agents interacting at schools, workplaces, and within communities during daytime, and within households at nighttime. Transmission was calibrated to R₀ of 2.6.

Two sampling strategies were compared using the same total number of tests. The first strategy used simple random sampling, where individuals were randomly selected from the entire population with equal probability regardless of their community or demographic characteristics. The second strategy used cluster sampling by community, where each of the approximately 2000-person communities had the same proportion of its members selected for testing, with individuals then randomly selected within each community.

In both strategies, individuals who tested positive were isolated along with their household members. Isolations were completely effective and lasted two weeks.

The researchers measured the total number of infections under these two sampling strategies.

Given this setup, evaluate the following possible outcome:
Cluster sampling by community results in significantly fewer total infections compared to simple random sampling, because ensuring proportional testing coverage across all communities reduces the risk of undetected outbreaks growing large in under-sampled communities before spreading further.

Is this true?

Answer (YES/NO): NO